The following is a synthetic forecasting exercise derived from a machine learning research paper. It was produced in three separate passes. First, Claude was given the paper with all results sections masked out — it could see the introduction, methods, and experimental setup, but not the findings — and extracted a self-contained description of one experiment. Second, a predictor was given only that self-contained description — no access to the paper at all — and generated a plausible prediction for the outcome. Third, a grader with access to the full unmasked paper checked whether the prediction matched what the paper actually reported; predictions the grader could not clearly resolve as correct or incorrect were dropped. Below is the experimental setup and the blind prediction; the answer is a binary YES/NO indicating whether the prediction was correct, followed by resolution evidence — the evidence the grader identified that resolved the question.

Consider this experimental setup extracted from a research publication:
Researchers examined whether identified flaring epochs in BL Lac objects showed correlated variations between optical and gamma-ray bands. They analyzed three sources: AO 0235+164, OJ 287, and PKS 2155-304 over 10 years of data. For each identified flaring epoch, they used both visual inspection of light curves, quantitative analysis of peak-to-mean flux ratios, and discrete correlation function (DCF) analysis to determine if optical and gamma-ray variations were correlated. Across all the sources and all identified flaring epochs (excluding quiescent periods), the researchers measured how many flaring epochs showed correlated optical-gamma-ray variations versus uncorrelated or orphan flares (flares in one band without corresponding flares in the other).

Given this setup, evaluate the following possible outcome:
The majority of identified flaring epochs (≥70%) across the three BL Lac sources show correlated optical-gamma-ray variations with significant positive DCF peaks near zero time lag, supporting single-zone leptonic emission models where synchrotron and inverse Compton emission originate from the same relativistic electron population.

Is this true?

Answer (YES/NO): YES